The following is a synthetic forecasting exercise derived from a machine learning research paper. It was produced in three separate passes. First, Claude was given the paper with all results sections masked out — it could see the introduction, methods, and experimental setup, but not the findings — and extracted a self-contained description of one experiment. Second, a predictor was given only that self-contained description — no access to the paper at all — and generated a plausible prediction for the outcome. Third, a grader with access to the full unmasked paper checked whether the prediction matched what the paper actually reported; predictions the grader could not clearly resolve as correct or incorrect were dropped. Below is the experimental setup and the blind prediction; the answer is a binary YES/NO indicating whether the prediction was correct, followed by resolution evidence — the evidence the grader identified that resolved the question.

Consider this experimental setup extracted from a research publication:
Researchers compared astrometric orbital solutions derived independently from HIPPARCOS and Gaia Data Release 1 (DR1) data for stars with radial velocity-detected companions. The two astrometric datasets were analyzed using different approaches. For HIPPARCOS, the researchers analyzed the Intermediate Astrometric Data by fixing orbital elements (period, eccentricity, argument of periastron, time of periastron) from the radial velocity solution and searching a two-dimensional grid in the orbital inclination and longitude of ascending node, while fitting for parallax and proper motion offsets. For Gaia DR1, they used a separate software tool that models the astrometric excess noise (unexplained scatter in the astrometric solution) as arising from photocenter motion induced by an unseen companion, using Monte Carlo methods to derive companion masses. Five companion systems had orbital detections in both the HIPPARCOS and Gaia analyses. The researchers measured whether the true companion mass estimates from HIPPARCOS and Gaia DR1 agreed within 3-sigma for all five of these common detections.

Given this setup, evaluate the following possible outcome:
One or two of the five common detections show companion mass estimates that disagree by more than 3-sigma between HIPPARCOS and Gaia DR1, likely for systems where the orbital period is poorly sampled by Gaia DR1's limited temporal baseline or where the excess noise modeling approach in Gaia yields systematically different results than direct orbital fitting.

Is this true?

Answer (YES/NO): YES